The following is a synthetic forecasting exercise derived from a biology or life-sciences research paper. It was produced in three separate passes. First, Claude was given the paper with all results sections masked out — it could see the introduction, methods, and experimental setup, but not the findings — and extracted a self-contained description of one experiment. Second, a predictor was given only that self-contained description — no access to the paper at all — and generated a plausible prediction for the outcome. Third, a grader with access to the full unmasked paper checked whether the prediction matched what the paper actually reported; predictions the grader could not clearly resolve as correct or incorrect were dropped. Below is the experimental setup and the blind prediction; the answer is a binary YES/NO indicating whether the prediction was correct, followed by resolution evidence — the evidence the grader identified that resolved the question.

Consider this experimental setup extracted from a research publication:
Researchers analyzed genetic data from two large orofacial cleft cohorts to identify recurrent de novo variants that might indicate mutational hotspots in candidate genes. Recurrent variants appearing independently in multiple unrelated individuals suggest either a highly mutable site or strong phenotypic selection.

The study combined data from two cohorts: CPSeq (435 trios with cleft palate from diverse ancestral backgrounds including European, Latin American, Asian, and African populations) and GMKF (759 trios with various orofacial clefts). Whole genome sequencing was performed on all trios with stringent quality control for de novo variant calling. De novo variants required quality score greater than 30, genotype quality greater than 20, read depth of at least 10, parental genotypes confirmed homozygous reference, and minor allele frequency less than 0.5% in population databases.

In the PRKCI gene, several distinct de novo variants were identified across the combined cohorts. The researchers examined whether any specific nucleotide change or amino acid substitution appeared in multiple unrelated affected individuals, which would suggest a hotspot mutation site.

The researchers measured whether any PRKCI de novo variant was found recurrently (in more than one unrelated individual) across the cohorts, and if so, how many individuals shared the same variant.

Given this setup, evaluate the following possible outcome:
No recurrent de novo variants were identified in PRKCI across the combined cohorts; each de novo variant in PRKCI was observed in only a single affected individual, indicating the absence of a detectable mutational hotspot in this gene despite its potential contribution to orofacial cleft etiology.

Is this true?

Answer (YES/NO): NO